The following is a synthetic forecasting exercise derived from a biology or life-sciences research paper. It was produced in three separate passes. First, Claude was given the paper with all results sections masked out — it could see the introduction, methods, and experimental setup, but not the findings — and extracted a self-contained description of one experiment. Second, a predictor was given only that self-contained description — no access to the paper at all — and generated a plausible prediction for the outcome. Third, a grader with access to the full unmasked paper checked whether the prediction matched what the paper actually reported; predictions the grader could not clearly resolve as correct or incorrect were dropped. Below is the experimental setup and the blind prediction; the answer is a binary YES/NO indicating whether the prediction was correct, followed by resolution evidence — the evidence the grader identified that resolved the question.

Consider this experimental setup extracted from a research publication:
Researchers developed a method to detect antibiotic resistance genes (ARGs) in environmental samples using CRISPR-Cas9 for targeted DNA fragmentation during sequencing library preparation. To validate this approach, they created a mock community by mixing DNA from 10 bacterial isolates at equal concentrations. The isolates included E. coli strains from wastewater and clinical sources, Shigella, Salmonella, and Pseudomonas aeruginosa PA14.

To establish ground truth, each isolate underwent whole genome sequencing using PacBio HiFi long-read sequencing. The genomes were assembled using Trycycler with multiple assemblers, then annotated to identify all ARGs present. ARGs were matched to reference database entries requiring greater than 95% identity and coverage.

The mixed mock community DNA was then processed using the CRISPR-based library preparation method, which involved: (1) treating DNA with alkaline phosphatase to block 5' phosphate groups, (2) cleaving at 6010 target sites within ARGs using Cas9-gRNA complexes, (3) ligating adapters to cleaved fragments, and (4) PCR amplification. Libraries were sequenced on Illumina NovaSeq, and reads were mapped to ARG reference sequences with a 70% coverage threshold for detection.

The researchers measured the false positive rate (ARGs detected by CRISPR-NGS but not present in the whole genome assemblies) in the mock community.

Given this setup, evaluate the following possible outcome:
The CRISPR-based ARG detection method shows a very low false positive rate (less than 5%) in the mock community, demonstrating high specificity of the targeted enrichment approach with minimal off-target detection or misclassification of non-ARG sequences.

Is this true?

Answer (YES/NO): YES